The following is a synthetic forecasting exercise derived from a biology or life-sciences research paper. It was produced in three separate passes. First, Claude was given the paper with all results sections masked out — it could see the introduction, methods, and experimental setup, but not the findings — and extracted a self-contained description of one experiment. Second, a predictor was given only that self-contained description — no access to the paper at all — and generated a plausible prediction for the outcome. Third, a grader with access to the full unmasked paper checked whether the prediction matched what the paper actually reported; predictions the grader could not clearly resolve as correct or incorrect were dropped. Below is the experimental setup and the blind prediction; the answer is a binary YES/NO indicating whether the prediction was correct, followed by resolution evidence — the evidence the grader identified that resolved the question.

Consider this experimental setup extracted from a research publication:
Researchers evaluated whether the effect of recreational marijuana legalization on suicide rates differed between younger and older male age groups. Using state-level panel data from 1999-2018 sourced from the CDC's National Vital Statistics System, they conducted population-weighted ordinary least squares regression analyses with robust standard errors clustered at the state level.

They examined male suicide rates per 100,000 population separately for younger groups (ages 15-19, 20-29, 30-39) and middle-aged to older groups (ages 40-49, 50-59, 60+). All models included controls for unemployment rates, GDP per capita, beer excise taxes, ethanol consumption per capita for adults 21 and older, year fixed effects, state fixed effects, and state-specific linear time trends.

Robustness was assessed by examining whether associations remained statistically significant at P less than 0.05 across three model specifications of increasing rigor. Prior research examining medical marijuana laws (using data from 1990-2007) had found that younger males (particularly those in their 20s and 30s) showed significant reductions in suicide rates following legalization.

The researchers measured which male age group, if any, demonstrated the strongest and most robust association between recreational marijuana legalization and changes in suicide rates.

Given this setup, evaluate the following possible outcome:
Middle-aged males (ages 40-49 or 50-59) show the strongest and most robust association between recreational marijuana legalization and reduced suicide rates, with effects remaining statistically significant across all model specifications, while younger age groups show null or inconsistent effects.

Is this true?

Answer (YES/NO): YES